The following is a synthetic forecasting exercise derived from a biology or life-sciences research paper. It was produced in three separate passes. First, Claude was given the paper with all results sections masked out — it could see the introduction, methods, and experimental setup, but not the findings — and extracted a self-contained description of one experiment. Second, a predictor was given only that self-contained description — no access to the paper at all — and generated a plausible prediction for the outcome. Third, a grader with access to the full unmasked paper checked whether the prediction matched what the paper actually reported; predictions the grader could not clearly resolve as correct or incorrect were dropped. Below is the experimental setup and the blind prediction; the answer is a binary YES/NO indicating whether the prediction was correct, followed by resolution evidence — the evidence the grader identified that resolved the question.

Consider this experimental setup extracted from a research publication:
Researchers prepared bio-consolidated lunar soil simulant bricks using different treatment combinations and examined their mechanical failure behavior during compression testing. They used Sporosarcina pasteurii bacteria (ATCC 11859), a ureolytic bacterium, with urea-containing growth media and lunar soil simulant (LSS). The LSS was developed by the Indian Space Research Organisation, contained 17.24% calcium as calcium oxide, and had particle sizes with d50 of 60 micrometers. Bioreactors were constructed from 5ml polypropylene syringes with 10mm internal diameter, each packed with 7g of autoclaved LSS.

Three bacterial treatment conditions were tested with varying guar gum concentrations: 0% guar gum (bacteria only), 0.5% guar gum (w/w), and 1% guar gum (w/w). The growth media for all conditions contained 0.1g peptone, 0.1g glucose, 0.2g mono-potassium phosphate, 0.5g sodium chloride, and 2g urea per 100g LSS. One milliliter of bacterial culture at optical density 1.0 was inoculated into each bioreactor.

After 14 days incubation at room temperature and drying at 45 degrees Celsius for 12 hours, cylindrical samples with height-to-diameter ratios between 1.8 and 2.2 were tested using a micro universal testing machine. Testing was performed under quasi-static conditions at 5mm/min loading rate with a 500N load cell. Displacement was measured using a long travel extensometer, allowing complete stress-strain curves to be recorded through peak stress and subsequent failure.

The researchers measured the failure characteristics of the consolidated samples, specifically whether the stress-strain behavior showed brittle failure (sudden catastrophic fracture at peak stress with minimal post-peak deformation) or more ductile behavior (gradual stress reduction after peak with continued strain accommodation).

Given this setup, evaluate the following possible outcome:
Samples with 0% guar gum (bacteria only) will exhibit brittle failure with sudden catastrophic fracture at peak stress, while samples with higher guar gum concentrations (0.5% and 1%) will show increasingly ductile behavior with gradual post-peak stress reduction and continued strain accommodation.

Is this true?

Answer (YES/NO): NO